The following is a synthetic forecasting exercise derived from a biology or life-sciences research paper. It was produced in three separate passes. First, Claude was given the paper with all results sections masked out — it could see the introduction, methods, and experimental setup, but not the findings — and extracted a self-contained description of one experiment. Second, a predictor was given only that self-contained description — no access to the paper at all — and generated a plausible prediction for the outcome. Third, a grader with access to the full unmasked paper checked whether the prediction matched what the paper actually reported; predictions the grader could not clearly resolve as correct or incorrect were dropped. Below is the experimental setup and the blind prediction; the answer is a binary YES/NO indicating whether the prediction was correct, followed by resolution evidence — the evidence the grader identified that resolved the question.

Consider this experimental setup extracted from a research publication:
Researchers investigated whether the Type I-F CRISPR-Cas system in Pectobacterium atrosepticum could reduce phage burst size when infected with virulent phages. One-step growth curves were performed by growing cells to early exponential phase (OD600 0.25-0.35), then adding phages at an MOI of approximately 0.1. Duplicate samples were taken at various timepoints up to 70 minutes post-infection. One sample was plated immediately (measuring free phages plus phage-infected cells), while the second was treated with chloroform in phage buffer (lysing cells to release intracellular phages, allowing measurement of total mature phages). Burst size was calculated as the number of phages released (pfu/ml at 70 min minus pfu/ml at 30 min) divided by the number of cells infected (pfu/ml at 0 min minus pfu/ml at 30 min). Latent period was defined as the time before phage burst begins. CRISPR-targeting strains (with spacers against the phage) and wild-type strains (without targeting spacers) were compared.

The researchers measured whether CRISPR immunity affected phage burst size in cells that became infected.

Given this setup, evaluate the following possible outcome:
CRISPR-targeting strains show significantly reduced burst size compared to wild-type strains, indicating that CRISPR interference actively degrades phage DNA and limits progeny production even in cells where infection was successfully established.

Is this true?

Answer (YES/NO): YES